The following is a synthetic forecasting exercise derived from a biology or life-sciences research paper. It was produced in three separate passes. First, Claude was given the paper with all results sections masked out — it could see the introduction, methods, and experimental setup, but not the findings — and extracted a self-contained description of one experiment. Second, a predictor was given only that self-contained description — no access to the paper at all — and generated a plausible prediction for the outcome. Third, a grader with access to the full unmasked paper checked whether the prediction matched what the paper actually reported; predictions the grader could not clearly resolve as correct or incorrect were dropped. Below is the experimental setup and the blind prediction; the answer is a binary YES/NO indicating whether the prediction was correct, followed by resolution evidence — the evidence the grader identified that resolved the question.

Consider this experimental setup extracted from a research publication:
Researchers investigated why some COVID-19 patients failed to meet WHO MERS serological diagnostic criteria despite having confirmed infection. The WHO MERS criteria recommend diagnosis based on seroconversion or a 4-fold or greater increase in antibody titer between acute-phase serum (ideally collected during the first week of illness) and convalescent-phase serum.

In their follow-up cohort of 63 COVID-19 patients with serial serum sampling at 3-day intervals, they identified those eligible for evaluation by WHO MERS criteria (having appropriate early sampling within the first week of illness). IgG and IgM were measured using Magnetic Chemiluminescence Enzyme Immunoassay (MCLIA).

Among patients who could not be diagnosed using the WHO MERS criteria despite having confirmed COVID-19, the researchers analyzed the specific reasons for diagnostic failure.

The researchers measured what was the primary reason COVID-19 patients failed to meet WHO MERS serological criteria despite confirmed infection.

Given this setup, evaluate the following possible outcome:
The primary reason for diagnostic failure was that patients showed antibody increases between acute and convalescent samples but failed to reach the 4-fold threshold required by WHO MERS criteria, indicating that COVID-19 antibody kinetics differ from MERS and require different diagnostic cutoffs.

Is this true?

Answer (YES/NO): NO